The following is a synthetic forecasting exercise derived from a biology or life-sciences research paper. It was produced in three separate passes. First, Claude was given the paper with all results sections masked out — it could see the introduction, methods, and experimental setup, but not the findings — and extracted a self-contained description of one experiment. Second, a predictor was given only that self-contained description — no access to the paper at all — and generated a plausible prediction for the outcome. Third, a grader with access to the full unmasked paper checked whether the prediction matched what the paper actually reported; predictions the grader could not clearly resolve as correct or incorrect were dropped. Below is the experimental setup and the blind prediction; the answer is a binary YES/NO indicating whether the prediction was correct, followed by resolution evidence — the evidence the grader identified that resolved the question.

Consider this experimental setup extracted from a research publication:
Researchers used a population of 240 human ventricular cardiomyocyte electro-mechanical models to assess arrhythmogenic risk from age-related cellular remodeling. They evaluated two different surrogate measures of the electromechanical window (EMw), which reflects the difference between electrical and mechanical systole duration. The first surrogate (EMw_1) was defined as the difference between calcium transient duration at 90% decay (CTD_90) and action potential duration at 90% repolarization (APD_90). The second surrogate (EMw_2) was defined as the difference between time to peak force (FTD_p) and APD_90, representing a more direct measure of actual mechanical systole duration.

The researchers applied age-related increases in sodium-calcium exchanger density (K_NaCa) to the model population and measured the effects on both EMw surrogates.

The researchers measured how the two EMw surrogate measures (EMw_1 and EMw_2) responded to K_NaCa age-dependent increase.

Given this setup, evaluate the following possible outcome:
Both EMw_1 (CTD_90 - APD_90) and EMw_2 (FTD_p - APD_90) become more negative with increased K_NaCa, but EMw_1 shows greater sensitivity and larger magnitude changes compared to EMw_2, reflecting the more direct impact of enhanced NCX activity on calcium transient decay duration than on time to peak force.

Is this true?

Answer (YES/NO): NO